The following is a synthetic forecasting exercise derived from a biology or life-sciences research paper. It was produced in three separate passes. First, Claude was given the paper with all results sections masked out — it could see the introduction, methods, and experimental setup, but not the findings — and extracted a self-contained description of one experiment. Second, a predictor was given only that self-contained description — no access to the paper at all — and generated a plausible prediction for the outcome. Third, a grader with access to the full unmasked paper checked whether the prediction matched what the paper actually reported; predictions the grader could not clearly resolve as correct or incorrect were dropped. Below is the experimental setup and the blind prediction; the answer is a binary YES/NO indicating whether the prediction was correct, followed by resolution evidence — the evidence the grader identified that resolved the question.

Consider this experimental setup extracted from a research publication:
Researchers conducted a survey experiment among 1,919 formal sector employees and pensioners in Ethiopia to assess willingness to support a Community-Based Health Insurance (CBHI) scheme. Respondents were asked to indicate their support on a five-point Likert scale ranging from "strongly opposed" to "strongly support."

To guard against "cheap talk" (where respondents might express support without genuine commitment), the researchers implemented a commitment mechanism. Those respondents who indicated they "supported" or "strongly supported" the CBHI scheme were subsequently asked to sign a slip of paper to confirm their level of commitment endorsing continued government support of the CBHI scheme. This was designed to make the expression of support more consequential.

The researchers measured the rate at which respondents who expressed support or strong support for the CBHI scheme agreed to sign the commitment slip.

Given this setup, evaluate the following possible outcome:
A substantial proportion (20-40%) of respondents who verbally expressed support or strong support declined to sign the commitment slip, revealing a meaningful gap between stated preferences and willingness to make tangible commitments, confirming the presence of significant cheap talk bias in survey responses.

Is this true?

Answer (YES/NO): NO